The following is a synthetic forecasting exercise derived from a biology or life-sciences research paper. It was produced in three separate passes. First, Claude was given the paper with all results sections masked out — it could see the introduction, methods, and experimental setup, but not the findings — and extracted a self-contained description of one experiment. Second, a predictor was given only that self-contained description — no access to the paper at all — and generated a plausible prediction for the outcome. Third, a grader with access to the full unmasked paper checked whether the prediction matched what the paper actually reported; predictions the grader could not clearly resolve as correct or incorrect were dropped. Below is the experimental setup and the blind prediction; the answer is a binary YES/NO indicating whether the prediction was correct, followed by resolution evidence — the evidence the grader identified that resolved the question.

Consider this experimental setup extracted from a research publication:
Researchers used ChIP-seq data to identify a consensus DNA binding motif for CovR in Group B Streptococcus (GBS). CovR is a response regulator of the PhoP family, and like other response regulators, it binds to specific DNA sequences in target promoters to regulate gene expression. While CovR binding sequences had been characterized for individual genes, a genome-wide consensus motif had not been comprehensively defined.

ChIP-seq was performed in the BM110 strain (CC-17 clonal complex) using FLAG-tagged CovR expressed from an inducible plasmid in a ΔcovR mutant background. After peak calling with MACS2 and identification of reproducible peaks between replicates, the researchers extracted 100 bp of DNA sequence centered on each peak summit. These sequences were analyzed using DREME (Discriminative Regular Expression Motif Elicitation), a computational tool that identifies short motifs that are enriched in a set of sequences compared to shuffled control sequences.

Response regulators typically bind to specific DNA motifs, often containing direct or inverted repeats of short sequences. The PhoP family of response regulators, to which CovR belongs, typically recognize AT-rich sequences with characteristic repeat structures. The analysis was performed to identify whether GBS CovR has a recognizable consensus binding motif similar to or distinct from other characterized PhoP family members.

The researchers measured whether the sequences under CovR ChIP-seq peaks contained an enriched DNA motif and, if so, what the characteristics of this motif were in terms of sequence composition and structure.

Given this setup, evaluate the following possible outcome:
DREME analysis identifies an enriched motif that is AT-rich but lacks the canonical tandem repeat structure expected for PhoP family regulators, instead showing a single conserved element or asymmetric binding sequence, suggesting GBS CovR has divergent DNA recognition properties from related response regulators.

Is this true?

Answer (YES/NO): YES